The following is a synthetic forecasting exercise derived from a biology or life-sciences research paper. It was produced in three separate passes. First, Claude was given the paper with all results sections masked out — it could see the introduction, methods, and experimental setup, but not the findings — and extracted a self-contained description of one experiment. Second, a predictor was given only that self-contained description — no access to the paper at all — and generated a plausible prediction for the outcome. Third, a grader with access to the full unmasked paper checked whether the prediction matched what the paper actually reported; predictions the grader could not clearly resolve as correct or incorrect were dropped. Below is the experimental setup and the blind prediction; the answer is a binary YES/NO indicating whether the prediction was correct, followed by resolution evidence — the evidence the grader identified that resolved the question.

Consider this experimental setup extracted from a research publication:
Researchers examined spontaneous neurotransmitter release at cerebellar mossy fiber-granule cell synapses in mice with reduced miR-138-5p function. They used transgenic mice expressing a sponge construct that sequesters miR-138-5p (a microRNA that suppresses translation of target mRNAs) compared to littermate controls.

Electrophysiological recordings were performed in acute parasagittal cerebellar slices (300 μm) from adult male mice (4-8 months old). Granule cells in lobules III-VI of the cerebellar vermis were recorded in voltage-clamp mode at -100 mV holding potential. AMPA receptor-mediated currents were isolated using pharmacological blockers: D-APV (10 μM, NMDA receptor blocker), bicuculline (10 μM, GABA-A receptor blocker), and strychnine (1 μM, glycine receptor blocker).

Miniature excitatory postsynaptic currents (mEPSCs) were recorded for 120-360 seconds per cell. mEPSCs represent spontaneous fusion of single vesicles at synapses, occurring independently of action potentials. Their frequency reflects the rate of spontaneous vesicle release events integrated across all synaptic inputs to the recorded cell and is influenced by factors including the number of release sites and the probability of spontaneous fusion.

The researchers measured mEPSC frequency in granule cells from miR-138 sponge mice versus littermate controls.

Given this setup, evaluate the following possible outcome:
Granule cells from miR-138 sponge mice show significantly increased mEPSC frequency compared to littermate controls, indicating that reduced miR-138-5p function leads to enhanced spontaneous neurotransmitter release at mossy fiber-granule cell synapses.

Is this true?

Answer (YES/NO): NO